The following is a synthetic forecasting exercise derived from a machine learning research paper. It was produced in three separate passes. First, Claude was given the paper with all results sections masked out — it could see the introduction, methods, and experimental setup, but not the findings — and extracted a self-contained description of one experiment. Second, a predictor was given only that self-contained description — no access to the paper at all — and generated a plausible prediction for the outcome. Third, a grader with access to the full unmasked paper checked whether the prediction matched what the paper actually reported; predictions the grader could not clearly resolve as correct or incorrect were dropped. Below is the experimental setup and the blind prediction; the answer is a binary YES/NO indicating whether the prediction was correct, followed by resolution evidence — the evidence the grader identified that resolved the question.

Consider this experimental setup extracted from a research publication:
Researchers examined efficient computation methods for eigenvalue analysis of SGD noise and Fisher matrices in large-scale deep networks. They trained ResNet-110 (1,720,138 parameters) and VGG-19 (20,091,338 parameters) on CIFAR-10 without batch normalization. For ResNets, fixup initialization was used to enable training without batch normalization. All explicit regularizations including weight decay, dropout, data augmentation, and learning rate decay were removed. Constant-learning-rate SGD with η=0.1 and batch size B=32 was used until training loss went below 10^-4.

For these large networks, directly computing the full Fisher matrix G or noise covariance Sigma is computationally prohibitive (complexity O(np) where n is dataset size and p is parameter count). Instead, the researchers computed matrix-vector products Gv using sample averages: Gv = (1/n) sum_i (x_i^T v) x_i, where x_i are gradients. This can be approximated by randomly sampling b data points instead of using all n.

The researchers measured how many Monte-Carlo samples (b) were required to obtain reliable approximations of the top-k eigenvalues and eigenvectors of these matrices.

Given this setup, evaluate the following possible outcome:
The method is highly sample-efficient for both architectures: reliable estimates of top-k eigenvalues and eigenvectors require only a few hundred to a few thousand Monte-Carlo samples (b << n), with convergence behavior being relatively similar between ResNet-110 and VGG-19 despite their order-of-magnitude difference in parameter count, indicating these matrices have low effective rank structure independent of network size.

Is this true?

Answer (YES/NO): YES